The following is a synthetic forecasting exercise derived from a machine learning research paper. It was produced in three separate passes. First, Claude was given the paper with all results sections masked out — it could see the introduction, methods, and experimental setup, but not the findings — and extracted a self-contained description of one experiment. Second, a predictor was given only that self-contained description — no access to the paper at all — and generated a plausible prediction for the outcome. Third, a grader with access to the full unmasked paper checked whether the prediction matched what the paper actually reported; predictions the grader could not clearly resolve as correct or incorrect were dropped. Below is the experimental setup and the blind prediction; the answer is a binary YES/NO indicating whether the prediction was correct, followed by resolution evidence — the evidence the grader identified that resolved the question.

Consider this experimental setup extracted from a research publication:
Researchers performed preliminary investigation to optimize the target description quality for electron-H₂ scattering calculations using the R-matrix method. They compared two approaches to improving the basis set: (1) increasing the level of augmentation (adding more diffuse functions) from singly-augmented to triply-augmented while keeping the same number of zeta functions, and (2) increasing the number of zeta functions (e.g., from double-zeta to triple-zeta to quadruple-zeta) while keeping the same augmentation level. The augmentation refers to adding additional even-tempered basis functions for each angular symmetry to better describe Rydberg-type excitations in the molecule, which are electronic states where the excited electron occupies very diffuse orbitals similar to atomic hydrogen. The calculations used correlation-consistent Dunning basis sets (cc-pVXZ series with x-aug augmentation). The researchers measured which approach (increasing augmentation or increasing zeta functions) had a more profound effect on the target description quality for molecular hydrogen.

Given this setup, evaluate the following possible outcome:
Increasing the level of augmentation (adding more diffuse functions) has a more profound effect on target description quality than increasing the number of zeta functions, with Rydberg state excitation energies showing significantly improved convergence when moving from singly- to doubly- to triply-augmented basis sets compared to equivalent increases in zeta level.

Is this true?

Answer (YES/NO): YES